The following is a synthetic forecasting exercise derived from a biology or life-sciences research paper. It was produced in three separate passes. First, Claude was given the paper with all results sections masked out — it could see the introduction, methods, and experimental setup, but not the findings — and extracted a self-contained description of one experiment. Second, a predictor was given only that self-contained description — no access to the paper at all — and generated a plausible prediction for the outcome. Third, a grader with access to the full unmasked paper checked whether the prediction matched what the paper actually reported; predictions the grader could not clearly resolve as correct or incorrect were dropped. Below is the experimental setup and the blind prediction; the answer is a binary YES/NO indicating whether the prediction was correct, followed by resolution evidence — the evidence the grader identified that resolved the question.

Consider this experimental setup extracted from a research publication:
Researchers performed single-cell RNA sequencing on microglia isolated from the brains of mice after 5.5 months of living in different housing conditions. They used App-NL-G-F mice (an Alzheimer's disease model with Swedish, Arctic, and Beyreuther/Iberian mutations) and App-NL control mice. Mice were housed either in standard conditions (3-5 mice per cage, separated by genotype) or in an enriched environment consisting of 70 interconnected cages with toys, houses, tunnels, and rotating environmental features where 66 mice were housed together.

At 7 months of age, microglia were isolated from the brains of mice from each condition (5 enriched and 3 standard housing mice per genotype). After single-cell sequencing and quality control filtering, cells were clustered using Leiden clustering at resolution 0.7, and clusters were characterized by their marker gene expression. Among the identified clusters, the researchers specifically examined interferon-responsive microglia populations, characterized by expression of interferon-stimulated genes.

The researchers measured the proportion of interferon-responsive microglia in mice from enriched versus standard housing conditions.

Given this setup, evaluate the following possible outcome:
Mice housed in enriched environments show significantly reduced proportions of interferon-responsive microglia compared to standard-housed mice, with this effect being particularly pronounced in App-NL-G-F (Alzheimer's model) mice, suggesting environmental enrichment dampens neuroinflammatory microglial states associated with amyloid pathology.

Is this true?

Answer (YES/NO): NO